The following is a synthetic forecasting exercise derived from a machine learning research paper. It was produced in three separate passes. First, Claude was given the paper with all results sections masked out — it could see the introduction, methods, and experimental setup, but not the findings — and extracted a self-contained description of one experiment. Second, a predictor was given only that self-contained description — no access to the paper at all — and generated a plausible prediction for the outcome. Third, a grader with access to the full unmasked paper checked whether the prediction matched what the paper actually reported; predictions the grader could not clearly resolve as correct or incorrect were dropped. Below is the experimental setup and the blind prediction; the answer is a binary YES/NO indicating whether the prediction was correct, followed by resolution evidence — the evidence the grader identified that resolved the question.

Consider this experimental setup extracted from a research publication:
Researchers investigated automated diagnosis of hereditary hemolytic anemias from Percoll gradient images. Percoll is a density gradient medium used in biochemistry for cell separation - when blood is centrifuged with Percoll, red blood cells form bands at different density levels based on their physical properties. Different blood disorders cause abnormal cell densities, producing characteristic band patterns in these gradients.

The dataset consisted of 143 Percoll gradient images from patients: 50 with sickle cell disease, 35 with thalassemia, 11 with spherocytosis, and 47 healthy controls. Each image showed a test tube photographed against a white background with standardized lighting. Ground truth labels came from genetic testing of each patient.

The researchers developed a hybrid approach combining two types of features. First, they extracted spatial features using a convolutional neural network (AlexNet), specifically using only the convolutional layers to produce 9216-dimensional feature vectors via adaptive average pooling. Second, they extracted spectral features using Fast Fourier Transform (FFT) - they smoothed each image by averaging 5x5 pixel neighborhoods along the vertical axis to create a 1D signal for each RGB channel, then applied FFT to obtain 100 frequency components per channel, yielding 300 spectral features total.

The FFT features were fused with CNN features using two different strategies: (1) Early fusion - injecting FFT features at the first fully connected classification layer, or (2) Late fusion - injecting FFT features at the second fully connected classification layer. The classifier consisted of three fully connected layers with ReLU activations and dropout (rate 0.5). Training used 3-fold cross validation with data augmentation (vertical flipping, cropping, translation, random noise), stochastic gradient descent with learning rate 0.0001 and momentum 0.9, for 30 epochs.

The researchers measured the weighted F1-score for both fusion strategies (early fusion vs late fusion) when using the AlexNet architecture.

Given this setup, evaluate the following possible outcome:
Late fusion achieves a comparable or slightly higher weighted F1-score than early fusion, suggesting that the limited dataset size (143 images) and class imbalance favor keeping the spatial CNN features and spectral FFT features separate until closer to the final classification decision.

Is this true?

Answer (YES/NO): NO